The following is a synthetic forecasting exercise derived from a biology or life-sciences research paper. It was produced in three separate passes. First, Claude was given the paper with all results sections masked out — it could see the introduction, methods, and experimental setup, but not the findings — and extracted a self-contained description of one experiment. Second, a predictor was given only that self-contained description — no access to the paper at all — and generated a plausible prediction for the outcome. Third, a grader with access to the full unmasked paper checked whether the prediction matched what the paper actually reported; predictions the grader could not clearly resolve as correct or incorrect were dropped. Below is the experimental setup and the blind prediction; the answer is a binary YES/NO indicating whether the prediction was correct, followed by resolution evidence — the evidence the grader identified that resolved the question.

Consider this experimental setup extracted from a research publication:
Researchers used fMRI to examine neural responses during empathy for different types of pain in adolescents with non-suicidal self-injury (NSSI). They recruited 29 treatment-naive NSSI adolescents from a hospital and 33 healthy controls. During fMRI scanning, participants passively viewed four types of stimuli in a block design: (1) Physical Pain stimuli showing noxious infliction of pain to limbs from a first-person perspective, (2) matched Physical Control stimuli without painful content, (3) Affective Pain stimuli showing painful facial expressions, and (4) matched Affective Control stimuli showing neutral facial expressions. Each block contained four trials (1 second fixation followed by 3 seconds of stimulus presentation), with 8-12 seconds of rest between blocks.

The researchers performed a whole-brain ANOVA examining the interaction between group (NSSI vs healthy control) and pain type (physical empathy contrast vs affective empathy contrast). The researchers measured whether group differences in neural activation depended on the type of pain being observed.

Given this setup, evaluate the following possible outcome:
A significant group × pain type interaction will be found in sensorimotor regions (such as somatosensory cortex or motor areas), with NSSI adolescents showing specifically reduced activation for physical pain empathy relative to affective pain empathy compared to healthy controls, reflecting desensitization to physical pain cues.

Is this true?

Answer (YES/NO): NO